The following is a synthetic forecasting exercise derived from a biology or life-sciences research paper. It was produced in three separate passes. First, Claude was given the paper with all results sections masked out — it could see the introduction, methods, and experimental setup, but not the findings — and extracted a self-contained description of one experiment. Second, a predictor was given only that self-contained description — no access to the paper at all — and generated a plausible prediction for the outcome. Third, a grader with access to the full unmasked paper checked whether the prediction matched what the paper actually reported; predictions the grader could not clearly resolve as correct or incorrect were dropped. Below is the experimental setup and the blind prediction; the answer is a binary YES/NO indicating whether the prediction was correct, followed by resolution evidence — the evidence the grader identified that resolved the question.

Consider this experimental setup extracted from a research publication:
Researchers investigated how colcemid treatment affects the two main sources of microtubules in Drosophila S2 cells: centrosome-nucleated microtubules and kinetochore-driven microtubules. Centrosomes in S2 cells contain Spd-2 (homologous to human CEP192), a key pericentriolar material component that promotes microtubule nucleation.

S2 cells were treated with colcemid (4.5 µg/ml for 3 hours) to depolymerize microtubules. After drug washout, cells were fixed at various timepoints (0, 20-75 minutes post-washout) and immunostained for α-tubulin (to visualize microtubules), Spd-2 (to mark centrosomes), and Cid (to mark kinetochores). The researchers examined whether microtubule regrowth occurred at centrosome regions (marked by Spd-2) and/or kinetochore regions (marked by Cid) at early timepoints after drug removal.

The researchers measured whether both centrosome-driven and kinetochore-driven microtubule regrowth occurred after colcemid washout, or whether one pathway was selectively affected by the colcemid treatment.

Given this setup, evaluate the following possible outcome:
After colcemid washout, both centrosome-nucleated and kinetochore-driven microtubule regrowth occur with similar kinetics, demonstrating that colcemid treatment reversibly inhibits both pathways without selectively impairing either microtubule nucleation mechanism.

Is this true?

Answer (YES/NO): NO